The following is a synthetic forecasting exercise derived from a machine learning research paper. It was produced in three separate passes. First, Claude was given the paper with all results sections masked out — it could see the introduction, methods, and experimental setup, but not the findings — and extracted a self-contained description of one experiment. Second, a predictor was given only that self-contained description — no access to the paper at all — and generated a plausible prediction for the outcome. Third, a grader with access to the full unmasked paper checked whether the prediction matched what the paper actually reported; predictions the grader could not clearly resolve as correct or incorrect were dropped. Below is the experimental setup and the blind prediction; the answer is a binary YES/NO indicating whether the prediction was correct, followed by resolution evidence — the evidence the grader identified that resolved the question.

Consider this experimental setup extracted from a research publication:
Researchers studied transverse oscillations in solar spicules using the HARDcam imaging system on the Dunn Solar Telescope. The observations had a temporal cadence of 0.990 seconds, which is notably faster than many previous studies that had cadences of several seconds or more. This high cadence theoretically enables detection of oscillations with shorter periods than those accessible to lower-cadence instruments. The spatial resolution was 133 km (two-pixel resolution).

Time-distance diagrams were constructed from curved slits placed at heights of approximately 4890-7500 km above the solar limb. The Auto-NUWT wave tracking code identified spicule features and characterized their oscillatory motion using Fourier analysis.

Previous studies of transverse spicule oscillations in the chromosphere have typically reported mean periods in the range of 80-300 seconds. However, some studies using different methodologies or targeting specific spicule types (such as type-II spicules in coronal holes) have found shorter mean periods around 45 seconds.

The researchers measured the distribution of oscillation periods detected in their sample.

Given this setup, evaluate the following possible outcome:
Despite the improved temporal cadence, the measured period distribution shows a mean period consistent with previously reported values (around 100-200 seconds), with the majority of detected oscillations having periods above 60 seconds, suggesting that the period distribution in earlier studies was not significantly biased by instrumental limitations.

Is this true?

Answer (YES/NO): NO